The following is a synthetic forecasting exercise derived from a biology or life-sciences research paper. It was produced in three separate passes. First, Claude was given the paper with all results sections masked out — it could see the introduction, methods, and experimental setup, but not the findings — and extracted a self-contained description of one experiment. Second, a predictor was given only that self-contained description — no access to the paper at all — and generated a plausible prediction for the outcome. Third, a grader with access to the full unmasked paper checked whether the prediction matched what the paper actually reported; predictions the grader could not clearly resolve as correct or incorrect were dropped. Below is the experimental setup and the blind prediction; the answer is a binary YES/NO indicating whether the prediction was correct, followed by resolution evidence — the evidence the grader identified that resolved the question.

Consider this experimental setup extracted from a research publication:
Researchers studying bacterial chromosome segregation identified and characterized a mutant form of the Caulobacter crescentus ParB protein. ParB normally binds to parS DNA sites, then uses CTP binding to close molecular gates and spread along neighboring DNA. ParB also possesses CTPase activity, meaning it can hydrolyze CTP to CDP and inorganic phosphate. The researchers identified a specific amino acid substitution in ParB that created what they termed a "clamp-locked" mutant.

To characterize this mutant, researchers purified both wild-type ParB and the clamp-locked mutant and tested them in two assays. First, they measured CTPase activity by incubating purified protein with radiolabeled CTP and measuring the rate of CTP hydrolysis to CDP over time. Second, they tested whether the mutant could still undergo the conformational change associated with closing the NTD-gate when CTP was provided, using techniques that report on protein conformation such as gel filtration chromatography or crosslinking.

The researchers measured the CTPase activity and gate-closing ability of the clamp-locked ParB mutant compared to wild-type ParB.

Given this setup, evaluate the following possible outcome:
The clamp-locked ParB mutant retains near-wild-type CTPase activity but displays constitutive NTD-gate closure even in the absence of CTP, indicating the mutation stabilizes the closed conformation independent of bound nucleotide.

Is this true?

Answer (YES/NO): NO